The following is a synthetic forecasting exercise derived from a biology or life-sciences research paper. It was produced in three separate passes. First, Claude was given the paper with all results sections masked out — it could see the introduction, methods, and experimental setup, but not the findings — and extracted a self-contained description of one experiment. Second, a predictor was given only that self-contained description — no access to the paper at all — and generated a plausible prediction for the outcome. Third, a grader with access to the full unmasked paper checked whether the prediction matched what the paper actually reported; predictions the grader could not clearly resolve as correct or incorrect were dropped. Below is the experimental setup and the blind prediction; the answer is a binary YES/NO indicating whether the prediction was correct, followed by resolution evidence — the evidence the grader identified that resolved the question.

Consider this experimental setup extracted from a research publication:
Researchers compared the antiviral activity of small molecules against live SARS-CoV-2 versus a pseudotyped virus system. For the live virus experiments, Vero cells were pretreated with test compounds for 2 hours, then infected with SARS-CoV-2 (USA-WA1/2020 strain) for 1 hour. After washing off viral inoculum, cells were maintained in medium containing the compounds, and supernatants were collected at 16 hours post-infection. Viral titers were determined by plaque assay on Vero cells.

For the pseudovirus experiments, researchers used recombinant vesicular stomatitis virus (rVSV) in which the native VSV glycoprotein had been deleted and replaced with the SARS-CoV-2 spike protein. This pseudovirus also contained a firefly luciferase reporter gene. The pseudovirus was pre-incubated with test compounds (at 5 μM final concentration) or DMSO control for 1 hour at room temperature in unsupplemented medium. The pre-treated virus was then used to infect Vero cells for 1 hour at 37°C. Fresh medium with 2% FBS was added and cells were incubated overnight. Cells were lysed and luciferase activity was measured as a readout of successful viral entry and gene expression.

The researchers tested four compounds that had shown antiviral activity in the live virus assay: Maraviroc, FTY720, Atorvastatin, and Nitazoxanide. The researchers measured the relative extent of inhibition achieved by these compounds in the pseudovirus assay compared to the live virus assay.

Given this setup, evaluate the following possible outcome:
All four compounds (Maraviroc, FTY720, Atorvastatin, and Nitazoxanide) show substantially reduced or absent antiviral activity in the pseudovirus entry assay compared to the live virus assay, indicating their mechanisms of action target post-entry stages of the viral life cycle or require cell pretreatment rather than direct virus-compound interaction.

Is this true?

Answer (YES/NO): NO